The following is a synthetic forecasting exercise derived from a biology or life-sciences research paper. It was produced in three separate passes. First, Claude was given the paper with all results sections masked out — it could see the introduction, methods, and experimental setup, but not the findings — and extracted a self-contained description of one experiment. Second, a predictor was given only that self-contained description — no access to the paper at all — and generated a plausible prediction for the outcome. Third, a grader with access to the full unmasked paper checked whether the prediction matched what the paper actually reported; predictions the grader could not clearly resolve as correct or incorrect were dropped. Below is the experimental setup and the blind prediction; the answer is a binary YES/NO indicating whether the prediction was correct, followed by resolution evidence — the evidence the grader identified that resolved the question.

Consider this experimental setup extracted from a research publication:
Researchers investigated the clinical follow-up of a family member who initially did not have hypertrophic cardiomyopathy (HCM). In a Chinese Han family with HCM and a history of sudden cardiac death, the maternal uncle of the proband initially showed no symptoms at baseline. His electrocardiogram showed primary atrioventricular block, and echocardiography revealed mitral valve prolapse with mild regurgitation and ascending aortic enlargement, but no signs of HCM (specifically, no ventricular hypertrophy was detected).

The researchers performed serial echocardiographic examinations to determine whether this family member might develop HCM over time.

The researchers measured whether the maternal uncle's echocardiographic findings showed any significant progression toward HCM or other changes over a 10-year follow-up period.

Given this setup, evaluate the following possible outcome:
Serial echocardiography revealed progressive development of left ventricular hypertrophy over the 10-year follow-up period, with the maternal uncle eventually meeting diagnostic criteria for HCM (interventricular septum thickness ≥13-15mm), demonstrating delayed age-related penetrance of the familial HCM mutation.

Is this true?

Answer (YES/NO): NO